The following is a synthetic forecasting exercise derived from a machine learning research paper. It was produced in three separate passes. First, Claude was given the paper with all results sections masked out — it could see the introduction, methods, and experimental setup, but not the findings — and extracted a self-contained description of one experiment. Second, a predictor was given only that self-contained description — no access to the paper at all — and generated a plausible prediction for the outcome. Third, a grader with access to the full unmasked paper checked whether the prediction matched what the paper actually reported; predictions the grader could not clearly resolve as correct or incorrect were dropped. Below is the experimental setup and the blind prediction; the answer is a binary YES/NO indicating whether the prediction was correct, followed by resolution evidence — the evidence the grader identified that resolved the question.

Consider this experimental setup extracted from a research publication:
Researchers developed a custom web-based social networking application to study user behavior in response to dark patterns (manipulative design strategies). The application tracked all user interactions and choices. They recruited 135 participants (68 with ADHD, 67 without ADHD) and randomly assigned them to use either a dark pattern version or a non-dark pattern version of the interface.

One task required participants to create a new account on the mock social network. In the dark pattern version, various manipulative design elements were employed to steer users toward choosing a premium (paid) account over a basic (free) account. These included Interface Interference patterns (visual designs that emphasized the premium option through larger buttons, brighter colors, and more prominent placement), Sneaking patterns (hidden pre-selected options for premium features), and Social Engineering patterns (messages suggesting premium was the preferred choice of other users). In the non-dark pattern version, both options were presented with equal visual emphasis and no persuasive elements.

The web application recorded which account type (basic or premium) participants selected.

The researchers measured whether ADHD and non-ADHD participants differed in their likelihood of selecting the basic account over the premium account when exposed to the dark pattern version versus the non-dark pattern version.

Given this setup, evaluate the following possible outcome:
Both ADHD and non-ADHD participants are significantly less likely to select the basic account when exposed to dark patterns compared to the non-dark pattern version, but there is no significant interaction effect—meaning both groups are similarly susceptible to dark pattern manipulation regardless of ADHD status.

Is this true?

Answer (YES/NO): NO